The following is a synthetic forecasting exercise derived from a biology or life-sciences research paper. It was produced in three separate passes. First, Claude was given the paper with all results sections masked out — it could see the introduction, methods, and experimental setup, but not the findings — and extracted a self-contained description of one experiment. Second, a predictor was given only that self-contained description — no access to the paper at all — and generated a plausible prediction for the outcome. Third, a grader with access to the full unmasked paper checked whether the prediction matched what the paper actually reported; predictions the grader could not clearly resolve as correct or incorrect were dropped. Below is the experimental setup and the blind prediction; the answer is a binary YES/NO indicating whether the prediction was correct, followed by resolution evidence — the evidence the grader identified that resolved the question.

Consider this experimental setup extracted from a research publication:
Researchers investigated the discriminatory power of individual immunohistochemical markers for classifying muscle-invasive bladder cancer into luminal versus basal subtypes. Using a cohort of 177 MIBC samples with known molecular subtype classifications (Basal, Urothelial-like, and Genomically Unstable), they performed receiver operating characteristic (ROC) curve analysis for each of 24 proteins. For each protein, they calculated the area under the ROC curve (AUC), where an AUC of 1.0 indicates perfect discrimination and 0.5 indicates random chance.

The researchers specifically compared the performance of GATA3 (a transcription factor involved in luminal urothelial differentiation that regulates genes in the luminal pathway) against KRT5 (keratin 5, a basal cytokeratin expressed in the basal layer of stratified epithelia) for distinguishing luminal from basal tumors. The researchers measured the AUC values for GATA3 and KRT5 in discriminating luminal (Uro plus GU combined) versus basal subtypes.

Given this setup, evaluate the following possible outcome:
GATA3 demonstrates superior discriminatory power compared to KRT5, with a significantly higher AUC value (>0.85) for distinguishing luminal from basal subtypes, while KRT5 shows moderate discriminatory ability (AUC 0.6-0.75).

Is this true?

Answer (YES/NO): NO